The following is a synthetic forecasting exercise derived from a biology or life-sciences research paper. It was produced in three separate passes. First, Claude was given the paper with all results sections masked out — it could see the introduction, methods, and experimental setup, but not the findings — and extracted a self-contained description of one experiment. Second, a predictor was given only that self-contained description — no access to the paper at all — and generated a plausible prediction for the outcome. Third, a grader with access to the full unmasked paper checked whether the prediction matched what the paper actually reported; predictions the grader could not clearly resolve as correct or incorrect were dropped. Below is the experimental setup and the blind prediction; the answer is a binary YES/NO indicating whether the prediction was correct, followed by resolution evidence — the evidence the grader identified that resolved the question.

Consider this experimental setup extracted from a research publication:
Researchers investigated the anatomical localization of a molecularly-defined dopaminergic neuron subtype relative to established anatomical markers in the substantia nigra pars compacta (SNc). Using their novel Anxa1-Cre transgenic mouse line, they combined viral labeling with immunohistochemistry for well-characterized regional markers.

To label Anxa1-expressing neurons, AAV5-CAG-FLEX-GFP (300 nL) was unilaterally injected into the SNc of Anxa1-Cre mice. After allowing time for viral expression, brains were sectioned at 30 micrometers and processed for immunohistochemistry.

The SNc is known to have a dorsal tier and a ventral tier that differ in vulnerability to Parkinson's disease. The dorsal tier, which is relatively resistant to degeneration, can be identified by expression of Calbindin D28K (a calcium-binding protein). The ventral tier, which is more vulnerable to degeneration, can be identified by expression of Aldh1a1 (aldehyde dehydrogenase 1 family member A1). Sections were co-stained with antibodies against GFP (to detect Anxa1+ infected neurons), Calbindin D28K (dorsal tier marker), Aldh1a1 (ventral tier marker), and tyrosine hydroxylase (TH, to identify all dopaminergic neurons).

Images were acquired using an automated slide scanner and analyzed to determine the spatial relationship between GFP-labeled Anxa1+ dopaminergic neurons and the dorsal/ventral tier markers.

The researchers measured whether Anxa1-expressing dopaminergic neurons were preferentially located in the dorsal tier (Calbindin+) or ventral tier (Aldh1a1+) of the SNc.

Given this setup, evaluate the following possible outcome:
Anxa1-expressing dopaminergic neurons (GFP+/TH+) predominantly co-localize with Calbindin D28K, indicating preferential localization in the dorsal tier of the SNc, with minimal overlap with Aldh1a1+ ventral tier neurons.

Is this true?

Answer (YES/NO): NO